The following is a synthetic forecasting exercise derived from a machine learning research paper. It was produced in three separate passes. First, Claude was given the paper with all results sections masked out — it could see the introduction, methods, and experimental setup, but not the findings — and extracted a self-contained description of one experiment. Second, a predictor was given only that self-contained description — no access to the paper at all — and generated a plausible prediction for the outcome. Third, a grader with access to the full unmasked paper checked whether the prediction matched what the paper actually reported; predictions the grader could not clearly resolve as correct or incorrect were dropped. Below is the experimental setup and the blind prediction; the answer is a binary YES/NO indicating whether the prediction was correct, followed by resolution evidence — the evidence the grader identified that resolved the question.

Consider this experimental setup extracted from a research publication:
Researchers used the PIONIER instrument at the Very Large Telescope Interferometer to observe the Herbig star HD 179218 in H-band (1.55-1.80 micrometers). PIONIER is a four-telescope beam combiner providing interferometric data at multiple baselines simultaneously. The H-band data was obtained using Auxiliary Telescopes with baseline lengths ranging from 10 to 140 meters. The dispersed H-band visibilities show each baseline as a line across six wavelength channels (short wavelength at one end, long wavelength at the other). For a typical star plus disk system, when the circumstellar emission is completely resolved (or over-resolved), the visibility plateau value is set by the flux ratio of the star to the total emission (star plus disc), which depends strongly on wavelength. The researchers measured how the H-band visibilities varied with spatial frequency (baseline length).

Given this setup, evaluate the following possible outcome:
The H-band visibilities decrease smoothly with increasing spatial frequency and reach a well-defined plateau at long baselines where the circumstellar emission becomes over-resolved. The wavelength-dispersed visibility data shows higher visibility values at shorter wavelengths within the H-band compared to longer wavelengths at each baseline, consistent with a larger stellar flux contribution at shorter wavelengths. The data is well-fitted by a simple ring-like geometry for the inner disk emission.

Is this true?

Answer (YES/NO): NO